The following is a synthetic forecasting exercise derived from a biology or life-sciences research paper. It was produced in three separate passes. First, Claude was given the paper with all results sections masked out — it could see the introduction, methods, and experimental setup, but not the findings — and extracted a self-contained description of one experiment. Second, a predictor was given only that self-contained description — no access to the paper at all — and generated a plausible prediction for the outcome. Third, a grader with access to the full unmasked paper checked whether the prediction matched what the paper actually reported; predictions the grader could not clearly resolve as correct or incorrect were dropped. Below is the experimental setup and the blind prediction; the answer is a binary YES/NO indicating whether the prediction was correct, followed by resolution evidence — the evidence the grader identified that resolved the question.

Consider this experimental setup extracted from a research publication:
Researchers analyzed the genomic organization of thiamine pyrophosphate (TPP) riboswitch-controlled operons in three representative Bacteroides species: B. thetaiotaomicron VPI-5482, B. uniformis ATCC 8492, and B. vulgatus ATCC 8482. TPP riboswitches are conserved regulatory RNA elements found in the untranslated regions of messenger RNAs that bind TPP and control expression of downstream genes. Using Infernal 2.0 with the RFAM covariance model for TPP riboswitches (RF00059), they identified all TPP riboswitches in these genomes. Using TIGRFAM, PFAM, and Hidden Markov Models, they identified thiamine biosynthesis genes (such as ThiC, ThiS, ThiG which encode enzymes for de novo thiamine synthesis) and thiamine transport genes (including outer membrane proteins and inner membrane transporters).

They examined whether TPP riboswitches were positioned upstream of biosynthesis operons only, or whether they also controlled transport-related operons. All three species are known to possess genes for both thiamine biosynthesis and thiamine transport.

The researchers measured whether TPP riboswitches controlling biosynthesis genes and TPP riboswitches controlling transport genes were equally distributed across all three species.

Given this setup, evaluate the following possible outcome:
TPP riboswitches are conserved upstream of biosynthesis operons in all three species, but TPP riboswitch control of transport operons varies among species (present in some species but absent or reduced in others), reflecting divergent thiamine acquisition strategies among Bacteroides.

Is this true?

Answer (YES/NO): YES